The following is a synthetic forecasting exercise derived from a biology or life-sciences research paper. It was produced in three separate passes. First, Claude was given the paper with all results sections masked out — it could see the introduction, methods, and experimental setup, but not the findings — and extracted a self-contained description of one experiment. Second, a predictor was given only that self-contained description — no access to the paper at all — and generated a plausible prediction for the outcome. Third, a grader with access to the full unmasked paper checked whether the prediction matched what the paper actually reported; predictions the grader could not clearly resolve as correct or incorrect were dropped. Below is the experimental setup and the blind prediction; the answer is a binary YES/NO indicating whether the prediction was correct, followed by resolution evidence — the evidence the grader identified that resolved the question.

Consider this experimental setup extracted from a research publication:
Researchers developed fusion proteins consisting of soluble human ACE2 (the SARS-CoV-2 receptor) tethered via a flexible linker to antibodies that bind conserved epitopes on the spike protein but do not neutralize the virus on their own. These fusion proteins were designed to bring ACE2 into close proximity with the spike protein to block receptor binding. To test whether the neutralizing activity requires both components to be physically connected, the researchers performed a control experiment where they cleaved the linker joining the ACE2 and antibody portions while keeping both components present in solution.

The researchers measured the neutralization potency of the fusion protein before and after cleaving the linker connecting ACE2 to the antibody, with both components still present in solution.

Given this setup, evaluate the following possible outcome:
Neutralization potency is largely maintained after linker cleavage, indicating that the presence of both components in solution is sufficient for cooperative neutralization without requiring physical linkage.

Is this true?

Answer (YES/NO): NO